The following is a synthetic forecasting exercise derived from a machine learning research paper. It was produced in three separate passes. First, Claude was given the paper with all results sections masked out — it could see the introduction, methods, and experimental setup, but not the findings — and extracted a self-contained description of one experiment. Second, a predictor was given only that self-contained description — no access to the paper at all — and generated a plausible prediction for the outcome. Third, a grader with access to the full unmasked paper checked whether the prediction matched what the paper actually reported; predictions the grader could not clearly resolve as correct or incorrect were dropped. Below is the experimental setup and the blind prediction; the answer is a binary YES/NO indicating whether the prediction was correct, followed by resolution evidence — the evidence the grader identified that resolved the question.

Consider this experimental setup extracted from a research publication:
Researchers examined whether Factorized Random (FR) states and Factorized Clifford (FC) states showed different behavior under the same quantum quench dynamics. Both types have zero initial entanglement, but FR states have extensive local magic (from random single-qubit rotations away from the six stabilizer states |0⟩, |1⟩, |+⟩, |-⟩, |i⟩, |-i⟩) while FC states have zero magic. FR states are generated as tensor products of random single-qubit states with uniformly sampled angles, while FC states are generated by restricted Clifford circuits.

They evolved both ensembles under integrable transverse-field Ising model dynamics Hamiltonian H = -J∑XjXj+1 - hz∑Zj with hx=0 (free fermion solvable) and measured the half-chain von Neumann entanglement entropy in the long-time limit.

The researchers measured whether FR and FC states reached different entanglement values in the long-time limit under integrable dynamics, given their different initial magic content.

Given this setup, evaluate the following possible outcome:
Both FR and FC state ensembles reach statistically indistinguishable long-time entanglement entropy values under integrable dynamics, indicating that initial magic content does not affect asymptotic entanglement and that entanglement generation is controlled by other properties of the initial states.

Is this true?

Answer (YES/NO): YES